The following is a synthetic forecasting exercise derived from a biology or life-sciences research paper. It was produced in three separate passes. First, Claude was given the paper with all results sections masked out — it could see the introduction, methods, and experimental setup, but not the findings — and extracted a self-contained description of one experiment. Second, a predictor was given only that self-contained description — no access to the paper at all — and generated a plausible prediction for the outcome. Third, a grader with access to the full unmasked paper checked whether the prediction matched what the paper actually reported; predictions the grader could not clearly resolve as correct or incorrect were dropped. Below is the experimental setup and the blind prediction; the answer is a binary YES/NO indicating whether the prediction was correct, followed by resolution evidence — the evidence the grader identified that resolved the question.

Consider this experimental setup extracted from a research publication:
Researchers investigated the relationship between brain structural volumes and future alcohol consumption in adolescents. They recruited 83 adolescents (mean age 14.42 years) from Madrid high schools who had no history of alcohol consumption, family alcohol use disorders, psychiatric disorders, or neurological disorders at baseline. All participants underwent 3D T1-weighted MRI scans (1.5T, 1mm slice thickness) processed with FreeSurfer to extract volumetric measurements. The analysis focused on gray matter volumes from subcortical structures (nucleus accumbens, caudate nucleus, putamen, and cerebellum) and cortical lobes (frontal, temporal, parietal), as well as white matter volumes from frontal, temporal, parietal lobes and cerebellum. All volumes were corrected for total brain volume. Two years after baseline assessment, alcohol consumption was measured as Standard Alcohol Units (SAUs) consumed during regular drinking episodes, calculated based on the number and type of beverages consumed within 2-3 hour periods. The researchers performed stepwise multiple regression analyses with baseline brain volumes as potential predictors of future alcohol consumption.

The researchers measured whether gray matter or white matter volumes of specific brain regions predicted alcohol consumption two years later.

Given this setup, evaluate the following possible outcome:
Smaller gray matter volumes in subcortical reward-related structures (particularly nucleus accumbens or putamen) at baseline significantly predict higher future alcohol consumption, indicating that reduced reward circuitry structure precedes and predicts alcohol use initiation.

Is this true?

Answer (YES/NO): NO